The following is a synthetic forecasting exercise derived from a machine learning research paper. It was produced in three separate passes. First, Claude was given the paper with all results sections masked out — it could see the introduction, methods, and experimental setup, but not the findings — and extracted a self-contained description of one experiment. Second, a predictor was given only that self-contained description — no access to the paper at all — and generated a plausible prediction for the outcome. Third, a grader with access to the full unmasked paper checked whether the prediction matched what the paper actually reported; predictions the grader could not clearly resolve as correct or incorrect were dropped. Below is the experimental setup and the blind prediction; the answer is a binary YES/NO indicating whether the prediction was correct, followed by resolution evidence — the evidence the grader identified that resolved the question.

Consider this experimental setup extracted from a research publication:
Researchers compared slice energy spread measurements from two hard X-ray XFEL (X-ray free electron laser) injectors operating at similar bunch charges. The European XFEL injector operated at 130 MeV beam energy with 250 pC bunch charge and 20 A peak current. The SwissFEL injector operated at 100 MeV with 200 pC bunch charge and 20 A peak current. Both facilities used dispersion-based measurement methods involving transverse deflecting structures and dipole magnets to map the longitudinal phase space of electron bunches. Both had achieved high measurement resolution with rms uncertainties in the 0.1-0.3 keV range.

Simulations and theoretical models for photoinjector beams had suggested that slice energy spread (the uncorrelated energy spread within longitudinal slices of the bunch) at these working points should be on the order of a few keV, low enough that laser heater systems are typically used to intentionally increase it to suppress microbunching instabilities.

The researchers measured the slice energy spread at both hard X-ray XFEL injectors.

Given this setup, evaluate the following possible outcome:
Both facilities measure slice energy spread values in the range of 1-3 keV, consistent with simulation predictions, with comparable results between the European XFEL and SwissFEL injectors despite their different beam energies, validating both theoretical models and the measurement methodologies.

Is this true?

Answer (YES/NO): NO